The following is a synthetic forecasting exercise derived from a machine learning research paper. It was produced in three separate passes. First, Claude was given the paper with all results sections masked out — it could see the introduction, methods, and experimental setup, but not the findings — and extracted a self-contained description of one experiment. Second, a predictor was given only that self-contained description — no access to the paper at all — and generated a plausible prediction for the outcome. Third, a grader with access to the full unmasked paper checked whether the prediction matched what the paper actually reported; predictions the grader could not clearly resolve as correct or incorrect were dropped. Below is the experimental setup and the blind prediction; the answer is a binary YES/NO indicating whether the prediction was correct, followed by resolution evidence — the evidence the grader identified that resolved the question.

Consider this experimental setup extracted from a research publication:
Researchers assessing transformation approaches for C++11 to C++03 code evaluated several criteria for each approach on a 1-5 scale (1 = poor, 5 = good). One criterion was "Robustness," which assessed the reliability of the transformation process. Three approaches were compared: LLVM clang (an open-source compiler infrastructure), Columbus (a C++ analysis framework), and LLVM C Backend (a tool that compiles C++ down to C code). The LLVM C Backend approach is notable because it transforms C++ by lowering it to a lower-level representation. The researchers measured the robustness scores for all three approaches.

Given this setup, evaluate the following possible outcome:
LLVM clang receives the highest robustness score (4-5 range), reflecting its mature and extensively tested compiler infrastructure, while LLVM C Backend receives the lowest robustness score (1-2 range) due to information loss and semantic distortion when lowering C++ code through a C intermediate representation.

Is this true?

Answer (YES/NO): NO